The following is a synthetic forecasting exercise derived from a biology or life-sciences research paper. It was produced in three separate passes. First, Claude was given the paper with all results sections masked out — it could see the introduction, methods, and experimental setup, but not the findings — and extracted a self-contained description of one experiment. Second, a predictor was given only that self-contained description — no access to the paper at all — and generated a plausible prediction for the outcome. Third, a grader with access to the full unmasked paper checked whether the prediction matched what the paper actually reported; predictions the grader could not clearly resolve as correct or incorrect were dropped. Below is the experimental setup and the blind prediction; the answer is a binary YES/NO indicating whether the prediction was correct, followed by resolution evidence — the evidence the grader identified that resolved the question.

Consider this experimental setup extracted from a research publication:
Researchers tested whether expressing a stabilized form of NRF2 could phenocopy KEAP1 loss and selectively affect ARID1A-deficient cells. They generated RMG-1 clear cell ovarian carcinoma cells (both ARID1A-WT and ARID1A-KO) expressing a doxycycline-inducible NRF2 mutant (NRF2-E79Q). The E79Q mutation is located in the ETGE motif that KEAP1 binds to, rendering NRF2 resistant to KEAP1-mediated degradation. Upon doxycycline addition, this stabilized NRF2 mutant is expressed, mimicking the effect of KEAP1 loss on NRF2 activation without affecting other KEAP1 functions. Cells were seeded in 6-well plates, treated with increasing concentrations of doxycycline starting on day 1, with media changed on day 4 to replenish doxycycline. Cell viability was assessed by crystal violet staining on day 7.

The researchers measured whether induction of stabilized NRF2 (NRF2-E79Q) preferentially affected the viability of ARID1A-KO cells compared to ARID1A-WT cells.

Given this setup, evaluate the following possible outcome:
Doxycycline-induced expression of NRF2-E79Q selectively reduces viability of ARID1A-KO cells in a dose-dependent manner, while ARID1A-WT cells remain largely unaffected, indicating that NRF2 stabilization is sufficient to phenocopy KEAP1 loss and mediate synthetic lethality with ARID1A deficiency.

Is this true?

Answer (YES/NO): NO